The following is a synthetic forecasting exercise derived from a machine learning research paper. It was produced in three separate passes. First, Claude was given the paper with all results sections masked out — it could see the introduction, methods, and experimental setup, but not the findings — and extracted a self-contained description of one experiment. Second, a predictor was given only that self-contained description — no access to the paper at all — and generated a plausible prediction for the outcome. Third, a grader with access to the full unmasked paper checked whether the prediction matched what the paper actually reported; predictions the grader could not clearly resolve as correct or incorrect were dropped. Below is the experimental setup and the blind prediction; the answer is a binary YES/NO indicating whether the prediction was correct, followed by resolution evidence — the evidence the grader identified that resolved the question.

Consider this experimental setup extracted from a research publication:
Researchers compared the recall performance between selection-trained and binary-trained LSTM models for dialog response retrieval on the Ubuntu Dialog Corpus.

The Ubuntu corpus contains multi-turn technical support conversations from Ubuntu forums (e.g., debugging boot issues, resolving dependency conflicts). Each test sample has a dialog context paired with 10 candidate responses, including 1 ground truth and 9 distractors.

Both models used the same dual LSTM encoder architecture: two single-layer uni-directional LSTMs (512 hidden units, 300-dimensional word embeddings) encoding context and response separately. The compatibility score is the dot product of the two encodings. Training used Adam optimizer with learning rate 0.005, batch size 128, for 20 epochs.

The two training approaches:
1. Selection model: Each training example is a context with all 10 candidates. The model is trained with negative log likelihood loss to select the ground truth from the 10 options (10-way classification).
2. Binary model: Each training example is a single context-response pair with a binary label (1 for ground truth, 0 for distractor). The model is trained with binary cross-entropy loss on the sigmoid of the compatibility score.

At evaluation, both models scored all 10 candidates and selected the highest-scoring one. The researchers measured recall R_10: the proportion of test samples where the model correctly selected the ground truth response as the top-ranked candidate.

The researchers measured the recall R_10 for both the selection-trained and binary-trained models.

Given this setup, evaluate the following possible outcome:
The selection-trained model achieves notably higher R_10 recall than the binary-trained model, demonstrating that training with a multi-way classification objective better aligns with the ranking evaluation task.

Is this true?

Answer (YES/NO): YES